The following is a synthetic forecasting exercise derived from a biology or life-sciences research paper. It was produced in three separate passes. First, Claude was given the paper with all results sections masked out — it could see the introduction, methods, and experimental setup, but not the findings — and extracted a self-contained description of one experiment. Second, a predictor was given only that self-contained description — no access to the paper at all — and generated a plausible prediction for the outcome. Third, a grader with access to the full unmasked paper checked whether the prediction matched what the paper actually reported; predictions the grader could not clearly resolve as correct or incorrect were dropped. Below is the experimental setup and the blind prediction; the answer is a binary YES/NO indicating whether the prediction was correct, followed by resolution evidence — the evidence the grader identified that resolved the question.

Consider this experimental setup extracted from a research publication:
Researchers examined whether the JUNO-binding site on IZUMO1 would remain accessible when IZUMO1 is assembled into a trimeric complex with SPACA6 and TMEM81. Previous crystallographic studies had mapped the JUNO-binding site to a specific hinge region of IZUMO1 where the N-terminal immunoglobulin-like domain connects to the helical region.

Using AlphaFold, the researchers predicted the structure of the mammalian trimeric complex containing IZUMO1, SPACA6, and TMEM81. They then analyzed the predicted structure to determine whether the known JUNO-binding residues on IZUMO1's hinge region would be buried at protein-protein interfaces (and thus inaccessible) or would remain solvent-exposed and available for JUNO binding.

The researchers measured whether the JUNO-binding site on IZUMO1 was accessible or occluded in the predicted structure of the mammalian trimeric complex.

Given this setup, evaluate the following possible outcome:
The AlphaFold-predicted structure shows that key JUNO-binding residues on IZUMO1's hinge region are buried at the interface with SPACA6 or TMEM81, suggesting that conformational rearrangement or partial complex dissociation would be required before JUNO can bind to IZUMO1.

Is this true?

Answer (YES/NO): NO